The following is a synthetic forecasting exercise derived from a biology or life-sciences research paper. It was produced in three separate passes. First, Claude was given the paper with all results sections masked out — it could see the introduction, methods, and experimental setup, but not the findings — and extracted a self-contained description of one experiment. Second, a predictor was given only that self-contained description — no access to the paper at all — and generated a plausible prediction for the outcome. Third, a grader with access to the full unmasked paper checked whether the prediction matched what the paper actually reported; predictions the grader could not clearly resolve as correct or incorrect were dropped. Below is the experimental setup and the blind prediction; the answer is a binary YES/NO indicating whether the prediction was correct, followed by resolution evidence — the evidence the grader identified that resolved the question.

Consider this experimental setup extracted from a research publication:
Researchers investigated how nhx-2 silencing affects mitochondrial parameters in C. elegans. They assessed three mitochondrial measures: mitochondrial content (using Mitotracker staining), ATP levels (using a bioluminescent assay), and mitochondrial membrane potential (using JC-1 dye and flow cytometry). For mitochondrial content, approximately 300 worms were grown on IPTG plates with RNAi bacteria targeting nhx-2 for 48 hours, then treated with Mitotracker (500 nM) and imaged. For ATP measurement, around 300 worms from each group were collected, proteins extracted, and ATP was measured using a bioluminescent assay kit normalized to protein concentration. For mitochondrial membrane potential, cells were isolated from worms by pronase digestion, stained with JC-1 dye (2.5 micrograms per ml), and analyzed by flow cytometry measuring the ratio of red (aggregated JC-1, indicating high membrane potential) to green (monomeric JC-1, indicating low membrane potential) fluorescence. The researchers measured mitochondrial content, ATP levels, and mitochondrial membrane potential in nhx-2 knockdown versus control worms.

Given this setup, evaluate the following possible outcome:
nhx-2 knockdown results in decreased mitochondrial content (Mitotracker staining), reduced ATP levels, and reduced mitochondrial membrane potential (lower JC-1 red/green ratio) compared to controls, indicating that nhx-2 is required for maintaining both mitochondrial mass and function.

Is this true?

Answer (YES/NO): NO